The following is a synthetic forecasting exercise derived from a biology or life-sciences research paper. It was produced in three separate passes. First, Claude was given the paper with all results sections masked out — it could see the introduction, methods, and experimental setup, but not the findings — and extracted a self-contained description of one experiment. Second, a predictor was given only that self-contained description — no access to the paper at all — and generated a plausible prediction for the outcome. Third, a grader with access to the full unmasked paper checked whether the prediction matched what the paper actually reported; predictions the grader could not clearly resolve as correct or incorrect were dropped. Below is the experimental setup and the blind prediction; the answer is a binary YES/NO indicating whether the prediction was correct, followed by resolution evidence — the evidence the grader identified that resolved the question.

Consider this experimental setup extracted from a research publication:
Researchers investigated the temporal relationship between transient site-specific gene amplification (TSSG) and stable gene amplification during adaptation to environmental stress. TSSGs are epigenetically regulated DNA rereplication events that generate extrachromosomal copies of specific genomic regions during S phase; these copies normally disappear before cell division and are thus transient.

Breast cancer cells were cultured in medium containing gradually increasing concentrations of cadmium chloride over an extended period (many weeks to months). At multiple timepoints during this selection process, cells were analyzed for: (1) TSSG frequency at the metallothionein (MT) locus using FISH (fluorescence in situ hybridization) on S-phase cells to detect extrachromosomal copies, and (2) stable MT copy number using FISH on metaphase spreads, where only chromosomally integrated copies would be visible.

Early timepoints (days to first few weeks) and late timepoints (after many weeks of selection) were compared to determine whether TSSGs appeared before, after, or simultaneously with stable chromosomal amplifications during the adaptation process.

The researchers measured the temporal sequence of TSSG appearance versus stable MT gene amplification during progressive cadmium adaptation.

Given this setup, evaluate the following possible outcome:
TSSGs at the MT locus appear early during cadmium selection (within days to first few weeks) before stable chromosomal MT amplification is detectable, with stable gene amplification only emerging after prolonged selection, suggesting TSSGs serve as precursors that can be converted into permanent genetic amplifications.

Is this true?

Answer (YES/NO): YES